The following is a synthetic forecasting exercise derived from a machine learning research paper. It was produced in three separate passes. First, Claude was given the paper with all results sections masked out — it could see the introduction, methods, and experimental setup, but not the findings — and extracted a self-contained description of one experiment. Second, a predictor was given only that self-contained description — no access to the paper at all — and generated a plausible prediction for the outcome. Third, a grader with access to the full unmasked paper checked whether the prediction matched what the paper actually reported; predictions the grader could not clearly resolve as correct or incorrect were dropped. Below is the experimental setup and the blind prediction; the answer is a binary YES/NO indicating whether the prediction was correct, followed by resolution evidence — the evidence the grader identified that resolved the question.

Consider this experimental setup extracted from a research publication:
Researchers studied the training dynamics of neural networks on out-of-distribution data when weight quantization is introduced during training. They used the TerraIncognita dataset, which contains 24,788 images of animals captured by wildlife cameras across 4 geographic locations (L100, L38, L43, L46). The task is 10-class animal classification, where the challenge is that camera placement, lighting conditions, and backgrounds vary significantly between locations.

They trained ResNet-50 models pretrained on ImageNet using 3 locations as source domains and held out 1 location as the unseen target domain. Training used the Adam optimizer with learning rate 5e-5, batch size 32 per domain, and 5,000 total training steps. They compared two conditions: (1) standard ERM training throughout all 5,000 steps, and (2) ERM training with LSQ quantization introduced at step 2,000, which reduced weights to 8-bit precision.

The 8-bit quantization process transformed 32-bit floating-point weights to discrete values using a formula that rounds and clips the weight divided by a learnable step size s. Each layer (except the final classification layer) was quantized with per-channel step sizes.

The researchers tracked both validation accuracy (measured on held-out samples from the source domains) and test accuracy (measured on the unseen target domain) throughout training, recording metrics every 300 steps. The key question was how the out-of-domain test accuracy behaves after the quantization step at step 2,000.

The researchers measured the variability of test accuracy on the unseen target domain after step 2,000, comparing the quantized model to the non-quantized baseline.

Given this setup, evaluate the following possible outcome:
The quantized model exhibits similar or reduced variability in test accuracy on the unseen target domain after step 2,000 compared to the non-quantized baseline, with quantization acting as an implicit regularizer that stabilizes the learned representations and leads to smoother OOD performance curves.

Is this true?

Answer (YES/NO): YES